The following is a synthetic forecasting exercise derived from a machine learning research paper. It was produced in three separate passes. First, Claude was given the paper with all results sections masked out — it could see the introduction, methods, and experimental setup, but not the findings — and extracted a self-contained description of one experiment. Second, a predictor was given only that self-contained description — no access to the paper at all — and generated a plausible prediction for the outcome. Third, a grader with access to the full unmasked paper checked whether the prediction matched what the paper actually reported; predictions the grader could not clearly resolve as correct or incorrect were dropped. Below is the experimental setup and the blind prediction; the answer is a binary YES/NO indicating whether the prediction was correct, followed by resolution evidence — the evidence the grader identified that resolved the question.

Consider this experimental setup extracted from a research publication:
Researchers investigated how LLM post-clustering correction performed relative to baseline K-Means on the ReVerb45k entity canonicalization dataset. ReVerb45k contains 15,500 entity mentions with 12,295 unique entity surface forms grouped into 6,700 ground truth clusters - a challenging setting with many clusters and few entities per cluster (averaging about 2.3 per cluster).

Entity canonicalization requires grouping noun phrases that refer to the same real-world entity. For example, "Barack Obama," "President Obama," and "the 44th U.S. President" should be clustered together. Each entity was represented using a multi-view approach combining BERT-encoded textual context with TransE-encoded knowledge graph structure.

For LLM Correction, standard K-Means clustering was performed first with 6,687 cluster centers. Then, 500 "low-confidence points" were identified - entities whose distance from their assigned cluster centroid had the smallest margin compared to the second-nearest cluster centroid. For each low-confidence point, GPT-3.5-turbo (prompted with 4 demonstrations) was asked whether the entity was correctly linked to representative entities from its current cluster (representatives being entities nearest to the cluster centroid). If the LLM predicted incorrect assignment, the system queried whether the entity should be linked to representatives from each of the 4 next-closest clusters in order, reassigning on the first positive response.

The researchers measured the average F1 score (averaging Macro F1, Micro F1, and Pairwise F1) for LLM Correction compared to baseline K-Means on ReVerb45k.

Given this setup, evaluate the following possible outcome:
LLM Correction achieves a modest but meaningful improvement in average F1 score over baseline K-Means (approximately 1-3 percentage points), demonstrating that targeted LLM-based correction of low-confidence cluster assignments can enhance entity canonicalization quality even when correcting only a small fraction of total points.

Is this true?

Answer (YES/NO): NO